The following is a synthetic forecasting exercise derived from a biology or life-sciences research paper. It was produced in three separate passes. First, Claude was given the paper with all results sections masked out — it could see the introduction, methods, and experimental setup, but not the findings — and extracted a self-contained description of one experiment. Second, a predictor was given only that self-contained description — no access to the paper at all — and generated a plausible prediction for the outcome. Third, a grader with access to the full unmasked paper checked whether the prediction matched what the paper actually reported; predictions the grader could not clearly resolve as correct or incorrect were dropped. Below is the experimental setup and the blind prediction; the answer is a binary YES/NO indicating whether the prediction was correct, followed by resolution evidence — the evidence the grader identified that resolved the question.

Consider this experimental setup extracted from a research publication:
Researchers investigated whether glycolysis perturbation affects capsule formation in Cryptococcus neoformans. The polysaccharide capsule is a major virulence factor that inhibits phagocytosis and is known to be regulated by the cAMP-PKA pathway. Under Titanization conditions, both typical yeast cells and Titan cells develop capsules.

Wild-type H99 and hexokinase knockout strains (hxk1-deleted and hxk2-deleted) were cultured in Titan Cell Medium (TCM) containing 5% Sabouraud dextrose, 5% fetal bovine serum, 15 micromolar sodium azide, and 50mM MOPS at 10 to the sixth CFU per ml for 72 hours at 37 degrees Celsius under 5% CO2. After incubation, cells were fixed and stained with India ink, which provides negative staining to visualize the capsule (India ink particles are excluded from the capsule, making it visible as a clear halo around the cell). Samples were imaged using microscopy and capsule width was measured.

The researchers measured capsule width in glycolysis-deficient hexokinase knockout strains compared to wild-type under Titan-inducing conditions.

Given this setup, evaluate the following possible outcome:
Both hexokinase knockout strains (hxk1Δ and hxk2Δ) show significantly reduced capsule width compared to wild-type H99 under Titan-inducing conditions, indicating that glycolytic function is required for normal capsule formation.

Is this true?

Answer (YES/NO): YES